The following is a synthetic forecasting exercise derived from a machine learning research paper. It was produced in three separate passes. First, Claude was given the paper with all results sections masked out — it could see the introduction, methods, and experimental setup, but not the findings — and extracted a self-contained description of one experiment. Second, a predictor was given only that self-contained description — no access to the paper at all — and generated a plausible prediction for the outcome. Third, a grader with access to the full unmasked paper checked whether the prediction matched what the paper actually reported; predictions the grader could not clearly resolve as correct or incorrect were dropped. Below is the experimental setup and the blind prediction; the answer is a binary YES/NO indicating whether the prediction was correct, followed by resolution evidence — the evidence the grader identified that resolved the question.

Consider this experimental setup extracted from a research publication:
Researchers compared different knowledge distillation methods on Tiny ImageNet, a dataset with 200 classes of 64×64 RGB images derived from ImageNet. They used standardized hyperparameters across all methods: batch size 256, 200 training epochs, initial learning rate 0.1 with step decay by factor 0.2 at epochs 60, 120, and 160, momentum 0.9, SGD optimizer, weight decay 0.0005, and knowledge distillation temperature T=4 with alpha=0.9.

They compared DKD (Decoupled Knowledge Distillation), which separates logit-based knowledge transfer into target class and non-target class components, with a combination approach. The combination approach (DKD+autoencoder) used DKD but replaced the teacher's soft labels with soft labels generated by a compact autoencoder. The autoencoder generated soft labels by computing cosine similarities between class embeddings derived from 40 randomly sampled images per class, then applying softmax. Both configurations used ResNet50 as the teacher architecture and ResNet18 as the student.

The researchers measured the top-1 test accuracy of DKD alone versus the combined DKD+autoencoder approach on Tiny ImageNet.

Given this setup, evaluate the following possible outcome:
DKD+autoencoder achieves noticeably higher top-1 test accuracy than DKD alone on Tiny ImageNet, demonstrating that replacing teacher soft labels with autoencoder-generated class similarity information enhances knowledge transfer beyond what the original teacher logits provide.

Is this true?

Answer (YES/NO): YES